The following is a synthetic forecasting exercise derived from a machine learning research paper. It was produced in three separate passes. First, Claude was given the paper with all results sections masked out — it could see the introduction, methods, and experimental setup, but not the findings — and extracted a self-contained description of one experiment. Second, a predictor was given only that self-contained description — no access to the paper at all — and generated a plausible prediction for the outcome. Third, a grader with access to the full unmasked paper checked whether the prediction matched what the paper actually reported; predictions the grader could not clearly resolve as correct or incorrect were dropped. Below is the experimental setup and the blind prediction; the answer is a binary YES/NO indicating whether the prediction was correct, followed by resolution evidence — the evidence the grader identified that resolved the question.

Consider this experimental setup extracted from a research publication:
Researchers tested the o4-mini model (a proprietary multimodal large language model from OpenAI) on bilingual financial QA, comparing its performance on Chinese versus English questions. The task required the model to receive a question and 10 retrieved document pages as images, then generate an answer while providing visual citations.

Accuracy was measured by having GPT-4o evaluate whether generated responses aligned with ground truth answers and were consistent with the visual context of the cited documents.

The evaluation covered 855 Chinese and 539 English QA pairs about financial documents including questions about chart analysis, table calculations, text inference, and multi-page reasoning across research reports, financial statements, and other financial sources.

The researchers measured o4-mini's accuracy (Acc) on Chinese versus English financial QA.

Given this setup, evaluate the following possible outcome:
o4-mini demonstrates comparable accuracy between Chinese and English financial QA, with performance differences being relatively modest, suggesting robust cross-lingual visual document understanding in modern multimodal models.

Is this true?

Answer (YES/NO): NO